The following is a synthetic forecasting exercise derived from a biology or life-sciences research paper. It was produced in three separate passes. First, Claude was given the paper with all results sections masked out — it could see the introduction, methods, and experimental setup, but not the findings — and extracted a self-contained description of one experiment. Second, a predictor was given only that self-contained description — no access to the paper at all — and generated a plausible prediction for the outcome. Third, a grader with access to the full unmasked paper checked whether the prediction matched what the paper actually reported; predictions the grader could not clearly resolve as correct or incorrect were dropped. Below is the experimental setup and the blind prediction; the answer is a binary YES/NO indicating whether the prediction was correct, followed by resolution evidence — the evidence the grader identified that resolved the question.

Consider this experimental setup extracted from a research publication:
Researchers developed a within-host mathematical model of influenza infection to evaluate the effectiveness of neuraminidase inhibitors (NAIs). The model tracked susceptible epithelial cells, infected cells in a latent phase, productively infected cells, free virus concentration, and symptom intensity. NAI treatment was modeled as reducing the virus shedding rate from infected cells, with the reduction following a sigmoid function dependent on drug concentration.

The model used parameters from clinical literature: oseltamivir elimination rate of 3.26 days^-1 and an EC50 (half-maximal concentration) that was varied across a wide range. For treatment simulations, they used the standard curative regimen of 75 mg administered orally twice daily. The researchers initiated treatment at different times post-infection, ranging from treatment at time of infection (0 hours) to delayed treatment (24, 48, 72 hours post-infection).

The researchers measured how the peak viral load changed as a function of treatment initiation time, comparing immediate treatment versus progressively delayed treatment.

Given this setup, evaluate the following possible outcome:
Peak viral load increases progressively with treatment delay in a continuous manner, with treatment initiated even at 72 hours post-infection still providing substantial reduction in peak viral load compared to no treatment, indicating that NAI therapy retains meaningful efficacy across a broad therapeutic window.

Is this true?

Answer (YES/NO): NO